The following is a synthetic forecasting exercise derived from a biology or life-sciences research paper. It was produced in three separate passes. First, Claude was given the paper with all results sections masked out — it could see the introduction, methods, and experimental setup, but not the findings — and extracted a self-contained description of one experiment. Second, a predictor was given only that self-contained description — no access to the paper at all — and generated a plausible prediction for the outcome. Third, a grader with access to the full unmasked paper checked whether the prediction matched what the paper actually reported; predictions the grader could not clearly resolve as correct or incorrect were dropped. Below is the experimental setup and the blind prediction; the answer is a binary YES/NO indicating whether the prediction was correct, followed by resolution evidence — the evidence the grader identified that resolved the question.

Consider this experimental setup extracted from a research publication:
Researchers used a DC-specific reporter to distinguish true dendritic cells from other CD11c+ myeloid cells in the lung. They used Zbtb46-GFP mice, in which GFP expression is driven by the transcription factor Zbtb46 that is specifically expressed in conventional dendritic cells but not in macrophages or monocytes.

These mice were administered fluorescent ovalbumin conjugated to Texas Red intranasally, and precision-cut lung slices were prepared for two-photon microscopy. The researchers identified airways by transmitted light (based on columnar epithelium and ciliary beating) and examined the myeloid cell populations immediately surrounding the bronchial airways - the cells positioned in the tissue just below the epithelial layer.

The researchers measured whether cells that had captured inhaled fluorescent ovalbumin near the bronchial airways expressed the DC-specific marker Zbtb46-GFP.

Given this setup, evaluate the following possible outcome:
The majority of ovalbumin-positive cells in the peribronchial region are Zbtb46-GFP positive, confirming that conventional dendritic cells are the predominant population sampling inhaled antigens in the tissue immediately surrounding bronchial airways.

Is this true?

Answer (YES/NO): NO